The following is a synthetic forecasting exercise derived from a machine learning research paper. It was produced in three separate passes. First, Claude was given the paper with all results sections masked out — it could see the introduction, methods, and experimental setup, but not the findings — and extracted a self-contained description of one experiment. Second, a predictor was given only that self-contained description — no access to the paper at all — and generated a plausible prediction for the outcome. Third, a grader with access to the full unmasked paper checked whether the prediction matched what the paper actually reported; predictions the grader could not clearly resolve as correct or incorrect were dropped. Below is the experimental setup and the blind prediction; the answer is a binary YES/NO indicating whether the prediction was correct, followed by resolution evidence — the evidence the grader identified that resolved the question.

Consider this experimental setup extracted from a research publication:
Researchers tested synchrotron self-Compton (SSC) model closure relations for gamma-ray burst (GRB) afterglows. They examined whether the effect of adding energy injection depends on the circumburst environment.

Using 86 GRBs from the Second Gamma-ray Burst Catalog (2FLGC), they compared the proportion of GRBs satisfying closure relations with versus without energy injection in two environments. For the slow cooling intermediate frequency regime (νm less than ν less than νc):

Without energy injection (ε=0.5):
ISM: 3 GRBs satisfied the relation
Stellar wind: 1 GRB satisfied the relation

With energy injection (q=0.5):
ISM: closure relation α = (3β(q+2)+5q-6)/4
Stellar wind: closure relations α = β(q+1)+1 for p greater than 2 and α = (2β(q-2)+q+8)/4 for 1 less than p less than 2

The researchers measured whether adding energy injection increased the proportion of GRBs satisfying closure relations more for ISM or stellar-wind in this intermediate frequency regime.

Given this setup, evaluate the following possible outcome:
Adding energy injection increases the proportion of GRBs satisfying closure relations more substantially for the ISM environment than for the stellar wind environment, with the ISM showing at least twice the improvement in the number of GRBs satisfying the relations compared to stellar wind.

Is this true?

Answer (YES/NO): YES